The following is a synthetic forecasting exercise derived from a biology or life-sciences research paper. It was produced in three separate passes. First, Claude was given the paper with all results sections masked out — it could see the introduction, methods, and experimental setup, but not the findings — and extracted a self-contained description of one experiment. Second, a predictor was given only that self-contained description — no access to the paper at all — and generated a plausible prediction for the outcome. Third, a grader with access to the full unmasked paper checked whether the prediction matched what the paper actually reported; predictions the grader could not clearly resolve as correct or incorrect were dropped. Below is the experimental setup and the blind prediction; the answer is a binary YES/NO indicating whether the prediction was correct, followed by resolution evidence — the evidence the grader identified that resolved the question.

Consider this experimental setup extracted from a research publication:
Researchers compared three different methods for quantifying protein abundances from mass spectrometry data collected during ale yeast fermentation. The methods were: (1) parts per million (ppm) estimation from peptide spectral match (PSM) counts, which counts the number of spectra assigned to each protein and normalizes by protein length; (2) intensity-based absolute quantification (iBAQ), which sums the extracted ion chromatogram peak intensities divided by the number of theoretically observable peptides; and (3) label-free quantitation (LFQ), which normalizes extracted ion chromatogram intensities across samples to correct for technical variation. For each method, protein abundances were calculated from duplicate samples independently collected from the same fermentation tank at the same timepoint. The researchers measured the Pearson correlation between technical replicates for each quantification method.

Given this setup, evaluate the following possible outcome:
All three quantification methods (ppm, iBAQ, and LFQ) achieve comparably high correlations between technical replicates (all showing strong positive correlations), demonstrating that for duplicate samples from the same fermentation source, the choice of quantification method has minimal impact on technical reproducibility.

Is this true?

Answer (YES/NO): NO